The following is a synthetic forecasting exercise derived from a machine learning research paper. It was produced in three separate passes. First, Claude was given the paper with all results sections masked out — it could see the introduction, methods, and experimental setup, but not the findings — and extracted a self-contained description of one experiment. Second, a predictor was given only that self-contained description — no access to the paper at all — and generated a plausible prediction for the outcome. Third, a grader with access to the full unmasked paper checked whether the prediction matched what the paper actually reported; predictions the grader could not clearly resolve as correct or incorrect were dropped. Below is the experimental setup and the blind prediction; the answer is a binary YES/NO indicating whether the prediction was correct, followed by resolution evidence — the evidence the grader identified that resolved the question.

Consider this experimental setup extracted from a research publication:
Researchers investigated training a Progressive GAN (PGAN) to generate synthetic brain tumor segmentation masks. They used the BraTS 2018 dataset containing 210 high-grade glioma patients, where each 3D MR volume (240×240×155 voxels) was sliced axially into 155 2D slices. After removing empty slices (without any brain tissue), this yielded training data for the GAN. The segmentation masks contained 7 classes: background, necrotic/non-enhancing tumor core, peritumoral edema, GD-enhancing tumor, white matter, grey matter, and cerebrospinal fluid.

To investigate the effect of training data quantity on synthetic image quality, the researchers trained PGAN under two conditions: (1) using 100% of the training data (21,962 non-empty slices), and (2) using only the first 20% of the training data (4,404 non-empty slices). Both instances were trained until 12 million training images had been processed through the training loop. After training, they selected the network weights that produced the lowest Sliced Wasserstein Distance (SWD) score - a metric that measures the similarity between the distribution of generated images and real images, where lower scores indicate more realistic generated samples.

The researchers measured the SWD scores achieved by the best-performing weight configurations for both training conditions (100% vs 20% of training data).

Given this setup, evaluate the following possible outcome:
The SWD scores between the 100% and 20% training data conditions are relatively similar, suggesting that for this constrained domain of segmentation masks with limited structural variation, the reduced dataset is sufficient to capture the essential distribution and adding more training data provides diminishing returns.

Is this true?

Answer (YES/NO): YES